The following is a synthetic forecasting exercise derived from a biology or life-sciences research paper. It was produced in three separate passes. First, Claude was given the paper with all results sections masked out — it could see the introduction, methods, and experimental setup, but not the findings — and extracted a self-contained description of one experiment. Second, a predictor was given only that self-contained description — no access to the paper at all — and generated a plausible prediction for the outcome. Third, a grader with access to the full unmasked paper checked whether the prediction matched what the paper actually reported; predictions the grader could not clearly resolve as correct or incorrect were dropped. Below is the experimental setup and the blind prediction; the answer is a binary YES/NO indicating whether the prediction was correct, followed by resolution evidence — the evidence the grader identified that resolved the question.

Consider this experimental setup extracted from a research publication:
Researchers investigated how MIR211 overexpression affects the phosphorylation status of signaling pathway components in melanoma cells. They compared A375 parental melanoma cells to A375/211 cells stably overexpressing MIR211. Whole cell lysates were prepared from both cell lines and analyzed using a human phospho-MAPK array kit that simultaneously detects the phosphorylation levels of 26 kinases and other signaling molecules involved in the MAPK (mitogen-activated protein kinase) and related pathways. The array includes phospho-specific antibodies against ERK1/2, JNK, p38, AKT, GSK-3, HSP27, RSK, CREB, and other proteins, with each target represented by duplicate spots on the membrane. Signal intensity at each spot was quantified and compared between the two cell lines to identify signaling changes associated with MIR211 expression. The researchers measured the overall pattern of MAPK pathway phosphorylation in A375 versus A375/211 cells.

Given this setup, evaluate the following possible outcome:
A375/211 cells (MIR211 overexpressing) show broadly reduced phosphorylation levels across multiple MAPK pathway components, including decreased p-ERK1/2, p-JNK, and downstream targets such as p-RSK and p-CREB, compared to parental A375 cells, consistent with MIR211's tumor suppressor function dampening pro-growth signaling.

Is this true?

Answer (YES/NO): NO